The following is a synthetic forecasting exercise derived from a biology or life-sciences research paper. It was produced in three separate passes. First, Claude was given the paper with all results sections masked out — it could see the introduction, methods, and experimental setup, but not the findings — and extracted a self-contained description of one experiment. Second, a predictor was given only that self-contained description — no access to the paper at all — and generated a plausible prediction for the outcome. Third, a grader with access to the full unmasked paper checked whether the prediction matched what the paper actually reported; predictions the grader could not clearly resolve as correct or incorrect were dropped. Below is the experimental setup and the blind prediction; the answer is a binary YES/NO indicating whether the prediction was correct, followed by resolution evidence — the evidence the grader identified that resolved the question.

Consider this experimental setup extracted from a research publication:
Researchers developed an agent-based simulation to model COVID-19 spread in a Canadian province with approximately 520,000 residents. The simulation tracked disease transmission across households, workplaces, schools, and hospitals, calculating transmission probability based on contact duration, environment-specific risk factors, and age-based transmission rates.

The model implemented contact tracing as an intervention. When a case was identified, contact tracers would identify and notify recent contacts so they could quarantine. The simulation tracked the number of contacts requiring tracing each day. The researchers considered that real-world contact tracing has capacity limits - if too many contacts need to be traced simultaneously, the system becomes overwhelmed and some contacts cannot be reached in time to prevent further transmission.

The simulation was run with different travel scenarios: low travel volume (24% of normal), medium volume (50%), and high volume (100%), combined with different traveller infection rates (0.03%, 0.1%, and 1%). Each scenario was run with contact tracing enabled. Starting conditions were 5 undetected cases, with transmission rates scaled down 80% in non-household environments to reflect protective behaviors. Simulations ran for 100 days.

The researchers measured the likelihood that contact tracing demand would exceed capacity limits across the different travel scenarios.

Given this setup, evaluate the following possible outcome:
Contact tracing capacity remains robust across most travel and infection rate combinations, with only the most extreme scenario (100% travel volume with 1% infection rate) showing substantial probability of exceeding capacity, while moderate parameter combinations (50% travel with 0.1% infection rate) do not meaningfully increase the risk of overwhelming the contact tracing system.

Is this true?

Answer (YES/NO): NO